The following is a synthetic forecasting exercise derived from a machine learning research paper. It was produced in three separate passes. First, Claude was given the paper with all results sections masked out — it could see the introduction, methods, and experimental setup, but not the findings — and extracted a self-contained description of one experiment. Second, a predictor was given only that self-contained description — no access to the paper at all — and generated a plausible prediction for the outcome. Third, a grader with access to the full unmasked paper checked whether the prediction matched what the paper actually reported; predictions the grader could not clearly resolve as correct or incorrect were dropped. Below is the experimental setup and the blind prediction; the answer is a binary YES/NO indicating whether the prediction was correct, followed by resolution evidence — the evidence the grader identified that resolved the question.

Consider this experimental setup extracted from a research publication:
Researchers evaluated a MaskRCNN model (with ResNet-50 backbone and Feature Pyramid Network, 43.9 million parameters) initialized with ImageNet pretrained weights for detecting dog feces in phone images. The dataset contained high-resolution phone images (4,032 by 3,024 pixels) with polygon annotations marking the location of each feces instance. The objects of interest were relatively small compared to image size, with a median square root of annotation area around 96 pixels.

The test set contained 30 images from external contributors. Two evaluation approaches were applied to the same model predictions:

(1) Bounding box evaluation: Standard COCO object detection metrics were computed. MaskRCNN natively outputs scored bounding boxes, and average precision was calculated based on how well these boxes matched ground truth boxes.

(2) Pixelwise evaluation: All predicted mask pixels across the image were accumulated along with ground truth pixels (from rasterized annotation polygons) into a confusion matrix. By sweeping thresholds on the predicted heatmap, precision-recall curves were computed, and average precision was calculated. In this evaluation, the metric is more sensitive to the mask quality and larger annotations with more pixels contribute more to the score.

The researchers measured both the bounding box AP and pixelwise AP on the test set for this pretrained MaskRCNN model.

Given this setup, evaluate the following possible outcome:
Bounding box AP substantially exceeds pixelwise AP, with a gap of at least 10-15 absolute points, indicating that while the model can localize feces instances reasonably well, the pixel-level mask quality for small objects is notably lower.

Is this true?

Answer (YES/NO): NO